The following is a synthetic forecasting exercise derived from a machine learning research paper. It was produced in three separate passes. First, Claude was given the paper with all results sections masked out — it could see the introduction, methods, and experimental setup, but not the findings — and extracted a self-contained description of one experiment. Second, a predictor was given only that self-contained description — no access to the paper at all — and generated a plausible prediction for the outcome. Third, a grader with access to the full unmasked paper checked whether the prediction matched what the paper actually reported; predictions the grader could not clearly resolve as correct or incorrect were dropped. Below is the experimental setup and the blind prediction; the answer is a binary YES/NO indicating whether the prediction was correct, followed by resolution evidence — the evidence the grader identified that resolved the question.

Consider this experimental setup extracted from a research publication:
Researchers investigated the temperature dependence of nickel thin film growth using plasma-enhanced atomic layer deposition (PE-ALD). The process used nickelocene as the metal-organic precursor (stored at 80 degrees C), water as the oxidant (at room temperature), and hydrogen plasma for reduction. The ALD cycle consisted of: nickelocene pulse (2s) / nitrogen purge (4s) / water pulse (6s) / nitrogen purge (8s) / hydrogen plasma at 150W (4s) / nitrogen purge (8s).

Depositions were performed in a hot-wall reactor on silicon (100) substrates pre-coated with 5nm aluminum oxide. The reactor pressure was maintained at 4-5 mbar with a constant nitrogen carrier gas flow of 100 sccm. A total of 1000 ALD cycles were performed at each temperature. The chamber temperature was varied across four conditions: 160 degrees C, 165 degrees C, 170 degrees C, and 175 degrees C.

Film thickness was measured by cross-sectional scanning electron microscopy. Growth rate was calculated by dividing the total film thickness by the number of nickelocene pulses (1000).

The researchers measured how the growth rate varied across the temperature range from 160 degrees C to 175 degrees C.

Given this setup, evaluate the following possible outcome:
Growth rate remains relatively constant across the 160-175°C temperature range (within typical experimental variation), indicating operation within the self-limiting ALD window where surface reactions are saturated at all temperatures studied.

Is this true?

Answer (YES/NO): NO